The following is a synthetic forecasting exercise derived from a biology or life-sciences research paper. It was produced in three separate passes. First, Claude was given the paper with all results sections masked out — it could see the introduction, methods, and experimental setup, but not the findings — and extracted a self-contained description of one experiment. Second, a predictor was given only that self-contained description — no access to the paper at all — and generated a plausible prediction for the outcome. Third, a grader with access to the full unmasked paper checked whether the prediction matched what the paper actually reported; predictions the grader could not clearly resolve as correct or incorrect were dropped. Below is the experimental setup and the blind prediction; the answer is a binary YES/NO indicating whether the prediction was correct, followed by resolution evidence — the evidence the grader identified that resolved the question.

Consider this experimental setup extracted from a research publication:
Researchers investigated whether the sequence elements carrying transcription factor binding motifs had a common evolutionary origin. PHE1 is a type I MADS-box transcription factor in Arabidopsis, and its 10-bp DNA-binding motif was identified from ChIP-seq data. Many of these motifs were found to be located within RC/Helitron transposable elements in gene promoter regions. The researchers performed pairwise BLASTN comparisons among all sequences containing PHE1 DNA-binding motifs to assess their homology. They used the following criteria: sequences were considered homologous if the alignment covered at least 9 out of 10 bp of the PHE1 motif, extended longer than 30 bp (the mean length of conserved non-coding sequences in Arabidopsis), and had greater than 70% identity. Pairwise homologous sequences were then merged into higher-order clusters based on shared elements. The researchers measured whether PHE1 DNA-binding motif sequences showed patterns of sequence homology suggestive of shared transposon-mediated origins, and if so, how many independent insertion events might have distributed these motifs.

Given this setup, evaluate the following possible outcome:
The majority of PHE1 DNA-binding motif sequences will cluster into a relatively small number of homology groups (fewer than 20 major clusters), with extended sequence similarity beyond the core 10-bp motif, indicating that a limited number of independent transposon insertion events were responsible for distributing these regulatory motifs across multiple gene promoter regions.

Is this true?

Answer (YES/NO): YES